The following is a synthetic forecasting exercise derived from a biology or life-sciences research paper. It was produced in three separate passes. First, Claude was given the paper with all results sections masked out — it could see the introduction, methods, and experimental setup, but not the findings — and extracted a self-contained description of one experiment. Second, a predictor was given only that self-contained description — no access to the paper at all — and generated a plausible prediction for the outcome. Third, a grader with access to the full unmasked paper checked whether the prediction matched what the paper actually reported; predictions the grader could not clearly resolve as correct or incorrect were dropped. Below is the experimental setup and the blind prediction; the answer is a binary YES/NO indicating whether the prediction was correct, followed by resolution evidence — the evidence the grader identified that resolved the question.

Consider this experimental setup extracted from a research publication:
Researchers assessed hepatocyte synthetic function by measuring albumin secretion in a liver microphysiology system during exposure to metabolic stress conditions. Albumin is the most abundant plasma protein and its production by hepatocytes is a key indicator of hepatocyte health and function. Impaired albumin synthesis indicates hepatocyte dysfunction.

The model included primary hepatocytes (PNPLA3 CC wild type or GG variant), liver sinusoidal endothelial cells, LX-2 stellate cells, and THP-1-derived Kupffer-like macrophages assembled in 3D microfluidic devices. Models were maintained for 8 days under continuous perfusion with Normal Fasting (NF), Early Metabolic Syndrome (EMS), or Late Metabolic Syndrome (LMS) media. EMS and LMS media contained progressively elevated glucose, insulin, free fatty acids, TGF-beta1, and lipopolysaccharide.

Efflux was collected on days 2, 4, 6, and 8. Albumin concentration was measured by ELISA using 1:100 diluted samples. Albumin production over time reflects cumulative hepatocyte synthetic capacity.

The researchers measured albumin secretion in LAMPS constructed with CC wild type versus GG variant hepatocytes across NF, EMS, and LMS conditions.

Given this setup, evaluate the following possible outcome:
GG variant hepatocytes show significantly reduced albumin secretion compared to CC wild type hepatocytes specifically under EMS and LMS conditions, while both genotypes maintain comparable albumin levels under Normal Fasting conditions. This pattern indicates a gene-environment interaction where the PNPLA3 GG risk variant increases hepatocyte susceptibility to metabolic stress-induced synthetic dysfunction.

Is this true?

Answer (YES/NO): NO